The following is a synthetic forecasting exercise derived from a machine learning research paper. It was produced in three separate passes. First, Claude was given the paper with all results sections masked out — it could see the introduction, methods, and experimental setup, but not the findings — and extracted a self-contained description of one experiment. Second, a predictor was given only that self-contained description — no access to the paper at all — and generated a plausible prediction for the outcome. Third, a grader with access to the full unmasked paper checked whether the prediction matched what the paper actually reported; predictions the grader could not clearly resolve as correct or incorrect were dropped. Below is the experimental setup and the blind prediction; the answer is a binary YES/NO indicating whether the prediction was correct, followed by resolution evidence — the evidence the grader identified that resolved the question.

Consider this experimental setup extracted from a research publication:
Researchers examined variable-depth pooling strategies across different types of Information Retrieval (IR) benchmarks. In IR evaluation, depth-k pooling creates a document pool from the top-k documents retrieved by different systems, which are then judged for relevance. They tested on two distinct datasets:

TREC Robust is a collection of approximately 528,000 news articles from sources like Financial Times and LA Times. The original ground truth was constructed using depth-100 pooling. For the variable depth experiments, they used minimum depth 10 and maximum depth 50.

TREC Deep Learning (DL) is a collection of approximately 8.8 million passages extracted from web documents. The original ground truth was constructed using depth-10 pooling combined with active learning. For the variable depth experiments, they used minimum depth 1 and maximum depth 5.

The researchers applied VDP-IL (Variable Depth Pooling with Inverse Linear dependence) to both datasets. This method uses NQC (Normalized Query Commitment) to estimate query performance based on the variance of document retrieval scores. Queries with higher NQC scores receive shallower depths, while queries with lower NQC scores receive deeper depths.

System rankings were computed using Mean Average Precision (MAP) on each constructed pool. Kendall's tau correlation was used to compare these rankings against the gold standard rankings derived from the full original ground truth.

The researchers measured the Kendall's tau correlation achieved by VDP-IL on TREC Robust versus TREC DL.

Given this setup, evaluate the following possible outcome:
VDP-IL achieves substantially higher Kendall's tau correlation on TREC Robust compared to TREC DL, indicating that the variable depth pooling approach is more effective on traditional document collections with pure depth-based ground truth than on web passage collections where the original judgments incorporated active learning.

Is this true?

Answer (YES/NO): NO